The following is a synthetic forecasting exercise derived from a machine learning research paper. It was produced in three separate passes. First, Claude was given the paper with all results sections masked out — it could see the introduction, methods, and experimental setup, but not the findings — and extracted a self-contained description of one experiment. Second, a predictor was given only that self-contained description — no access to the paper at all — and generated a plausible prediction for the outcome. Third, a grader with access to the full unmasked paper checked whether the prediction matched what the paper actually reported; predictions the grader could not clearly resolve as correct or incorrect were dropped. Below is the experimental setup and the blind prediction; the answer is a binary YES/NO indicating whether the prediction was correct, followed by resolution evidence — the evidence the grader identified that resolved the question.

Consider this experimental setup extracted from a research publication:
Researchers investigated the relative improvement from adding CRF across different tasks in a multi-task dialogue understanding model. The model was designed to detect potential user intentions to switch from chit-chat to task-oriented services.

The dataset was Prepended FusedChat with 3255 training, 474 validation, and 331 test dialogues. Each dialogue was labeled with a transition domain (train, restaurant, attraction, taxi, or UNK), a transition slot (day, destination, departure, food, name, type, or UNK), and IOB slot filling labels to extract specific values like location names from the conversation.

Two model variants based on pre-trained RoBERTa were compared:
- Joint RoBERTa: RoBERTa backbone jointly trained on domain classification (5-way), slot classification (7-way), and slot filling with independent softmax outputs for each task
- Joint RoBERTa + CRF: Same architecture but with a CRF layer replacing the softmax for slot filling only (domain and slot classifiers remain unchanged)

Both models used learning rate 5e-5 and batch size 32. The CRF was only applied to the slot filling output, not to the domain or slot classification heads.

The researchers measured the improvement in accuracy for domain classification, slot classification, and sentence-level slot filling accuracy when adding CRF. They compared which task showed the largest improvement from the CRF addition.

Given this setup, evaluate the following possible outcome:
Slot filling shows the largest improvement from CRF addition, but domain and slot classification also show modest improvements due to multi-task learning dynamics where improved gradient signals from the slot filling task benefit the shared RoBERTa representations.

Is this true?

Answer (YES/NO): YES